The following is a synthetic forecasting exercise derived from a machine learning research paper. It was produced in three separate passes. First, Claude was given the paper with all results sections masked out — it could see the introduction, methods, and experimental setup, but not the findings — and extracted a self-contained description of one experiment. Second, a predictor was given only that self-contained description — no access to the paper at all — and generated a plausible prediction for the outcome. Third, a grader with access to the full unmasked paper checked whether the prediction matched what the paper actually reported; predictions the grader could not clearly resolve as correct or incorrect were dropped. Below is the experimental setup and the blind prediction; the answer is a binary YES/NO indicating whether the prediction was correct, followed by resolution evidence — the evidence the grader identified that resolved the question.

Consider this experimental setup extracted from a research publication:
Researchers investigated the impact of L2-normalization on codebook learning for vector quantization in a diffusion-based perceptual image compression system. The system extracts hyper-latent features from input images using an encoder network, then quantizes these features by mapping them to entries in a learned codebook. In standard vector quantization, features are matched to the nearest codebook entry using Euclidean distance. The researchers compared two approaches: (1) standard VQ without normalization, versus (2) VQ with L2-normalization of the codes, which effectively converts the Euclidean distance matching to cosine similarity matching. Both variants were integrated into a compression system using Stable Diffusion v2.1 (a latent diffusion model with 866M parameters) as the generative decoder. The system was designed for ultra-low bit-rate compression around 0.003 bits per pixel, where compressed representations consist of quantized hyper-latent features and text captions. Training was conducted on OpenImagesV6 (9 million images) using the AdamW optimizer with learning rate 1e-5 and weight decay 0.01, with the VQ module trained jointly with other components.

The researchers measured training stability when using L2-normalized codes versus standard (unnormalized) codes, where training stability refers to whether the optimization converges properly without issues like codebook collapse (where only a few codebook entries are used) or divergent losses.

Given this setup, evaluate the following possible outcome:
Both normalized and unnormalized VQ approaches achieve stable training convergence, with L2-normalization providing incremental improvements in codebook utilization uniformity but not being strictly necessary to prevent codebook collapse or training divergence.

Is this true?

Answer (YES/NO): NO